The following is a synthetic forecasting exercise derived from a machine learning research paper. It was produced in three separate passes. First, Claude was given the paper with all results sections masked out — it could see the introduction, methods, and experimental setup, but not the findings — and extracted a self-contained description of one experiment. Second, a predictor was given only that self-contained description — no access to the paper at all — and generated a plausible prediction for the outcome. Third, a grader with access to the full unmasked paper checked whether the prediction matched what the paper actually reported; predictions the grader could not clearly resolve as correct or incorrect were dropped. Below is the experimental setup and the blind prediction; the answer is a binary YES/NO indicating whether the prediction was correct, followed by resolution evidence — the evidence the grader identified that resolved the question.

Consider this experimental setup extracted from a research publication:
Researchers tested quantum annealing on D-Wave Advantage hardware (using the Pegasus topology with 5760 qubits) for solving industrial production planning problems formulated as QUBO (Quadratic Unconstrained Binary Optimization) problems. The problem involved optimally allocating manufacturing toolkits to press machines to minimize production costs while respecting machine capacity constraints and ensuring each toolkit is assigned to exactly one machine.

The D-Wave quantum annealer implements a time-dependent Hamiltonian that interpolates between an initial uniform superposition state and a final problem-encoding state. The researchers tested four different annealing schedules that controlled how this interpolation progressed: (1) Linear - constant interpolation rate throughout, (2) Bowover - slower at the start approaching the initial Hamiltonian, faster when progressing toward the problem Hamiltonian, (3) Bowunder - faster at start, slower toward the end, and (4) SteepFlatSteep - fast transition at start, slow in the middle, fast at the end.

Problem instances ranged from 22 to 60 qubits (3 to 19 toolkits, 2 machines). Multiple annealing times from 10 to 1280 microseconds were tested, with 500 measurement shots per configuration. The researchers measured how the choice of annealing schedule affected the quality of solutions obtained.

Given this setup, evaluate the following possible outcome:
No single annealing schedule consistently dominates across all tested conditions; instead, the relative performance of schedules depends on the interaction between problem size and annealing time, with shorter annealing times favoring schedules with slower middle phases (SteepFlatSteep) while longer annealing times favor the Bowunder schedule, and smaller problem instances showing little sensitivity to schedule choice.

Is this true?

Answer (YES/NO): NO